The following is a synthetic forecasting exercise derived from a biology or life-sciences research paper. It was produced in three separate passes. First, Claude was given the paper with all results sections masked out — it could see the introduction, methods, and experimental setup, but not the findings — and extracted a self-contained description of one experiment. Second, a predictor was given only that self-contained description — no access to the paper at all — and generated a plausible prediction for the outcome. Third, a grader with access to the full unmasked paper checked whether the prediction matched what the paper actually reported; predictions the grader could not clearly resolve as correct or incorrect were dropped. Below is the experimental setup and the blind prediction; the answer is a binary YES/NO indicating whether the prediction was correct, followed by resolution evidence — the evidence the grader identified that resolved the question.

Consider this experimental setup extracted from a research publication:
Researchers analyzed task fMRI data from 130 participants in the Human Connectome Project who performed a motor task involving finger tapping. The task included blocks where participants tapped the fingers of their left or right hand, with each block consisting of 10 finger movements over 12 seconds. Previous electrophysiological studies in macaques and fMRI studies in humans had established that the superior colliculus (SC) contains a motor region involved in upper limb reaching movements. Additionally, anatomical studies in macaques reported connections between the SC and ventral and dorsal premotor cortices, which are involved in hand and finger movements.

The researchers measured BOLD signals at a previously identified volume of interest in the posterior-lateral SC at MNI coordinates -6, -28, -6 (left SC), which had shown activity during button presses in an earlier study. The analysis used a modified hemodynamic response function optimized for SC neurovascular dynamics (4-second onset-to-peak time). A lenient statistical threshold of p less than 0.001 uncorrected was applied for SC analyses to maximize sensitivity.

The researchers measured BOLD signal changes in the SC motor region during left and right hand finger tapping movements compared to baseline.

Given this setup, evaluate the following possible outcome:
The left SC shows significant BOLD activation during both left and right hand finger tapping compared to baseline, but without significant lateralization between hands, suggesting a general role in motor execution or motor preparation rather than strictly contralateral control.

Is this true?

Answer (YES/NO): NO